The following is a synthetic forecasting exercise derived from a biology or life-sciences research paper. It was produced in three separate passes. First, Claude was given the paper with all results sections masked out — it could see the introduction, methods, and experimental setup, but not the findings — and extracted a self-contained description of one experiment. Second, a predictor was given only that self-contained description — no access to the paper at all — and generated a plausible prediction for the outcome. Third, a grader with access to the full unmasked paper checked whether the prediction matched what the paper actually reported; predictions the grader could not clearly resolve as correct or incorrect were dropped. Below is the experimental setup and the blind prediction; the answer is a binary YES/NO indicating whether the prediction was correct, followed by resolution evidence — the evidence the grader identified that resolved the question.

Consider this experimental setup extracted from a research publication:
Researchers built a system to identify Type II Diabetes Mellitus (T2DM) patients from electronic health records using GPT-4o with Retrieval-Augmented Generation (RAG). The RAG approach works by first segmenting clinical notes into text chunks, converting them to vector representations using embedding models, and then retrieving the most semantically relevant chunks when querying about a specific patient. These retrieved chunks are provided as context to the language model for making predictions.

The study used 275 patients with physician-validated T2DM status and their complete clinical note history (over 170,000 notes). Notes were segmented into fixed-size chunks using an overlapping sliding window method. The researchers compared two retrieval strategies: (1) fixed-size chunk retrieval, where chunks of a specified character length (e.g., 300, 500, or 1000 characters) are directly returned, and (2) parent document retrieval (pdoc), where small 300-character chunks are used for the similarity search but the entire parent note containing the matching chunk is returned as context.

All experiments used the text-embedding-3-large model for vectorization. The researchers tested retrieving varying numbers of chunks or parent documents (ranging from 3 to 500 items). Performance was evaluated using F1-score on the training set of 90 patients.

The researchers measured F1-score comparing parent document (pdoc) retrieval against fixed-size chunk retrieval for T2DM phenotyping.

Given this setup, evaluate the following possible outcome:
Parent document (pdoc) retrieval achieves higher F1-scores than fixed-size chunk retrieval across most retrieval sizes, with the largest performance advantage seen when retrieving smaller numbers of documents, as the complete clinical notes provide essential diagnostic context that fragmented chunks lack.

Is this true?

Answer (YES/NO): NO